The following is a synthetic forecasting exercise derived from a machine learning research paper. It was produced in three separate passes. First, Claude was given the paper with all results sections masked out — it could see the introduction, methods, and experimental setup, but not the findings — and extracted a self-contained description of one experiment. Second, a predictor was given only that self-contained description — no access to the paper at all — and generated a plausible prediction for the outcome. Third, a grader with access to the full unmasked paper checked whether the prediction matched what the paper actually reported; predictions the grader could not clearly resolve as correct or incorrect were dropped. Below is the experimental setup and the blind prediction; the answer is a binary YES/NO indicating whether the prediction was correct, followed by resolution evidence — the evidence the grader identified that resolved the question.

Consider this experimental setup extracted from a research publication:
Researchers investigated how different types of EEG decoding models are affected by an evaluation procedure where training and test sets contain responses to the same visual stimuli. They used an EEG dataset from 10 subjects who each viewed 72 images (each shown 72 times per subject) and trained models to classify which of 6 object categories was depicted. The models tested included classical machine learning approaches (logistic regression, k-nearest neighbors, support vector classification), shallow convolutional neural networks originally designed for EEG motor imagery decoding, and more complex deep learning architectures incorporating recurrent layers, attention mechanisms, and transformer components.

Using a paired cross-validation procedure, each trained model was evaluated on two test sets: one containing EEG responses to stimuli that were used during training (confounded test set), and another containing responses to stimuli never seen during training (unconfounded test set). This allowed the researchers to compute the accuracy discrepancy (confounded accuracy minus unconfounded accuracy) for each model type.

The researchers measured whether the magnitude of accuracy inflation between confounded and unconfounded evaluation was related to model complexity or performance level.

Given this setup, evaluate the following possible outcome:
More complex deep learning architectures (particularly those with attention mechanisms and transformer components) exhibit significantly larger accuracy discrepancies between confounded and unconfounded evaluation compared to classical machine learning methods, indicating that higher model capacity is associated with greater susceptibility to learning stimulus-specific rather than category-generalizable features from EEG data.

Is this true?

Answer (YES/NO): NO